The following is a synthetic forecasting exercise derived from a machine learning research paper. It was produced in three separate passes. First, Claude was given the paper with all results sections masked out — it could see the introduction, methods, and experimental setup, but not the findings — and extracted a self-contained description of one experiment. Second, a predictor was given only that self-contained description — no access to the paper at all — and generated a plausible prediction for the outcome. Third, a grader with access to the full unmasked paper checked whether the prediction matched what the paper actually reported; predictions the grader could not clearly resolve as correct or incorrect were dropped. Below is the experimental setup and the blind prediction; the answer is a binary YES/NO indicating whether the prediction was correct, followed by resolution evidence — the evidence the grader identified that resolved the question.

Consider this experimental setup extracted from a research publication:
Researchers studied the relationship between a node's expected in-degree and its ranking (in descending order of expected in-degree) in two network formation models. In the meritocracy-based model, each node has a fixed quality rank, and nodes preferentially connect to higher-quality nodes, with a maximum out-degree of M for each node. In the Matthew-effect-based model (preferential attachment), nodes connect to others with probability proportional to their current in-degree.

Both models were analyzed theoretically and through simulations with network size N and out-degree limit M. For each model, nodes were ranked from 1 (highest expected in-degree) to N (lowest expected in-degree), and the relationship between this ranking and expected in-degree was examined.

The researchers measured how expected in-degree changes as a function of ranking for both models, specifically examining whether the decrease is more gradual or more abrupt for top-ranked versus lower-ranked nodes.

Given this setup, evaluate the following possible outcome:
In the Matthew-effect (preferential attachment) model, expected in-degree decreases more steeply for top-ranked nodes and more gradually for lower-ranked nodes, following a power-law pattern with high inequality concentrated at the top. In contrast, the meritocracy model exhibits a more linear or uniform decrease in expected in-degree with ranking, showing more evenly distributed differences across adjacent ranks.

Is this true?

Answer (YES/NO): NO